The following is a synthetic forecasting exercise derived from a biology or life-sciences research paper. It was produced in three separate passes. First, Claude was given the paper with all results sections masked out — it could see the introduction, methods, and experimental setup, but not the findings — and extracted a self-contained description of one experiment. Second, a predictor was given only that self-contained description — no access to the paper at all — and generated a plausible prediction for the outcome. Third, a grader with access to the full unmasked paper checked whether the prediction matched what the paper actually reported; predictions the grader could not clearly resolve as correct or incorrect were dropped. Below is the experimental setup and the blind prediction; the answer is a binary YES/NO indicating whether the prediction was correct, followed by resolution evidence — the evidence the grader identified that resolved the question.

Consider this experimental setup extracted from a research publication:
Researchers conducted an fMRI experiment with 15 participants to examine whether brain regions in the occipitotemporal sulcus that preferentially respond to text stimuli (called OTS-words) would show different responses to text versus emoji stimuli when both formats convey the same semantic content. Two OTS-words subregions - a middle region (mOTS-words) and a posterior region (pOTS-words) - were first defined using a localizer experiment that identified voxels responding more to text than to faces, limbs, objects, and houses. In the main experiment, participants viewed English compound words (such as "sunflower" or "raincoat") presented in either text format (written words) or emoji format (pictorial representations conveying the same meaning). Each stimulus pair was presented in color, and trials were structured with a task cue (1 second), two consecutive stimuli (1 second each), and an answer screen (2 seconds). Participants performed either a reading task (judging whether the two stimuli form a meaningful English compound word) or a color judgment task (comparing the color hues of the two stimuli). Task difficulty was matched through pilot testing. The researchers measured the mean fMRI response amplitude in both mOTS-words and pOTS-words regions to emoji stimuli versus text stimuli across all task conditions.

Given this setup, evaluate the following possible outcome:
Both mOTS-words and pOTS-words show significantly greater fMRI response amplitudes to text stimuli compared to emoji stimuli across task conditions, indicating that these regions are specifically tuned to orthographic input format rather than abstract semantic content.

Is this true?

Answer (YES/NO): NO